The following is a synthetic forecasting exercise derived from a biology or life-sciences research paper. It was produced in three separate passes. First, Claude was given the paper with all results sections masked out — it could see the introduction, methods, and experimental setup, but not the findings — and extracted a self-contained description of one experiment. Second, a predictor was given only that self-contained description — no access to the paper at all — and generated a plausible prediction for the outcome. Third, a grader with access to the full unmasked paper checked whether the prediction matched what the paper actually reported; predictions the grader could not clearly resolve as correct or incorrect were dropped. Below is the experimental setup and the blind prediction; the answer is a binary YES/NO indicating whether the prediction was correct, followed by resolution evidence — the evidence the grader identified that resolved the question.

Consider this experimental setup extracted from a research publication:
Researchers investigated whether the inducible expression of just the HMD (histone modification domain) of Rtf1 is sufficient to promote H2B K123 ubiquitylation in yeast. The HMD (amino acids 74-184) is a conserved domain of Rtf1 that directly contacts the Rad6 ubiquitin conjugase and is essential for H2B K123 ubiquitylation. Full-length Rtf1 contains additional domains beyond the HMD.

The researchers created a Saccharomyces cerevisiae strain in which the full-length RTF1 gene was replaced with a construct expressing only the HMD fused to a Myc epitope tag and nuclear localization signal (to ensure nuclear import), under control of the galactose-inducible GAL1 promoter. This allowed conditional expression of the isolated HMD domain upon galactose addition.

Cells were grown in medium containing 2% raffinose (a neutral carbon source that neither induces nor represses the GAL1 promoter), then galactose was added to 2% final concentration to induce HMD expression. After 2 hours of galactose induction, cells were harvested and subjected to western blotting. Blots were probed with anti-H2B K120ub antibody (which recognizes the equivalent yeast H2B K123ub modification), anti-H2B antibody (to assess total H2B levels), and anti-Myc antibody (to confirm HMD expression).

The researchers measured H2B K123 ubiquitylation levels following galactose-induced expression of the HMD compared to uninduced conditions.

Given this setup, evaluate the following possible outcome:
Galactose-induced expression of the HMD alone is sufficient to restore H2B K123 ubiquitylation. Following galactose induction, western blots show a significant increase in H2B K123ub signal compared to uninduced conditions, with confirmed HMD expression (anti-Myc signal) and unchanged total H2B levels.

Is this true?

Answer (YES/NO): YES